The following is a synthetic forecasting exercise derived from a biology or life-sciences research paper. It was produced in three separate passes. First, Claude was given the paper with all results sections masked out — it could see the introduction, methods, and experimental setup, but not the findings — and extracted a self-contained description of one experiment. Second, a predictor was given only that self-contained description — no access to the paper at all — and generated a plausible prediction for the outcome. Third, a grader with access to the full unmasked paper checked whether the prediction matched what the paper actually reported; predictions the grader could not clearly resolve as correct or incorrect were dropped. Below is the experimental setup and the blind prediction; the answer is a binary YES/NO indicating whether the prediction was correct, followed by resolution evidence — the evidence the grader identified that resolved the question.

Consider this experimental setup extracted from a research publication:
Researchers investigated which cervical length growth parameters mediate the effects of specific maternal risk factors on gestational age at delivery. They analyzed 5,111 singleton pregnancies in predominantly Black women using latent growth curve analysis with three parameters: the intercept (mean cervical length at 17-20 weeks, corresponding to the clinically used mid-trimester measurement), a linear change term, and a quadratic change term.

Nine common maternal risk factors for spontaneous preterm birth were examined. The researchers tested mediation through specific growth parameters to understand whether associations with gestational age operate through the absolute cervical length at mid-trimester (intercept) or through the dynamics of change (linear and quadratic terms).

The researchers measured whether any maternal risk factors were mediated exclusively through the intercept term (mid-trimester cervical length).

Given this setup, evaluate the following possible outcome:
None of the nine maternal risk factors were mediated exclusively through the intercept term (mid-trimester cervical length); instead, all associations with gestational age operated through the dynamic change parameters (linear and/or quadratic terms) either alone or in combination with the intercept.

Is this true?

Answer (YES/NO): YES